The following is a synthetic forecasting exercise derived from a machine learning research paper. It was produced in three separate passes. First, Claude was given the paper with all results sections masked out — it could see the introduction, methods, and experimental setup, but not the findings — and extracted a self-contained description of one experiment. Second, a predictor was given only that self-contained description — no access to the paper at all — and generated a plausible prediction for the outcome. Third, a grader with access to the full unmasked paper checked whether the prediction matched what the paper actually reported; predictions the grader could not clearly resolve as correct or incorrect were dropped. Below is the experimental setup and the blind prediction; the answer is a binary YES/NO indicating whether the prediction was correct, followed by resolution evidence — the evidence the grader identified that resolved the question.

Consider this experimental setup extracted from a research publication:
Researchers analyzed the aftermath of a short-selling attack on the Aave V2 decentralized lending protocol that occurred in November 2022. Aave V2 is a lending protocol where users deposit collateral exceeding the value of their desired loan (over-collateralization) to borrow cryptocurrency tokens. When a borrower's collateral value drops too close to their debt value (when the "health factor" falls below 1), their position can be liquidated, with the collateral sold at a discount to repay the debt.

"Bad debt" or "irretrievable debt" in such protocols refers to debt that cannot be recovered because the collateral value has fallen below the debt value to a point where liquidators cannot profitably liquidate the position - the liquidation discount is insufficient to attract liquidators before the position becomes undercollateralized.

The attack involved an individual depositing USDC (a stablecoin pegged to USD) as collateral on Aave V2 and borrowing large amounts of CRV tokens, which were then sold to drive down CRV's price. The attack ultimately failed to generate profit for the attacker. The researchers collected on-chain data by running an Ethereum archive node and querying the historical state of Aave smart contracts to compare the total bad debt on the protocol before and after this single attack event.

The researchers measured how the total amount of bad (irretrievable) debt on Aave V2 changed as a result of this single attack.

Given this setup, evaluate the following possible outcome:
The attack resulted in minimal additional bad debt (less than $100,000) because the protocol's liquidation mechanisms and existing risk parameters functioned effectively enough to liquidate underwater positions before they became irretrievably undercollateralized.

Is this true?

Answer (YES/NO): NO